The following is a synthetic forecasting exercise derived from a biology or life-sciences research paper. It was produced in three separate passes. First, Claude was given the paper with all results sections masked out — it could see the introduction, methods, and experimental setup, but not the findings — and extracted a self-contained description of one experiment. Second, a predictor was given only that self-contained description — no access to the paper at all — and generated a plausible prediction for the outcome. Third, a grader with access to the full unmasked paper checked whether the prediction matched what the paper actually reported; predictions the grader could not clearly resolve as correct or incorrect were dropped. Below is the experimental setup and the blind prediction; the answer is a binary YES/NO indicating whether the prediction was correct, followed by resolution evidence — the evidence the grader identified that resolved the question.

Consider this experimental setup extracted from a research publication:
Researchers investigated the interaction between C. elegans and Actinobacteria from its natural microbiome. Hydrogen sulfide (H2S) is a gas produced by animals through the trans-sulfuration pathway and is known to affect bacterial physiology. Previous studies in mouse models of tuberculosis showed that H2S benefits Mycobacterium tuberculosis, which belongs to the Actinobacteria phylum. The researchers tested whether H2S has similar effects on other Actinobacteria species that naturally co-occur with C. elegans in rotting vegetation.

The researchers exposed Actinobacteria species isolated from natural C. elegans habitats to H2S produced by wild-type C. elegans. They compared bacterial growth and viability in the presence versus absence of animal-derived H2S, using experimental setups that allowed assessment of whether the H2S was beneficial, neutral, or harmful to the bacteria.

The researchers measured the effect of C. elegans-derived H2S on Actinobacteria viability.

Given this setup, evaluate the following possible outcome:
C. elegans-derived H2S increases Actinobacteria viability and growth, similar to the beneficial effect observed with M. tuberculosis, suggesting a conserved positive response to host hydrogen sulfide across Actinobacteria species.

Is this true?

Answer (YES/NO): NO